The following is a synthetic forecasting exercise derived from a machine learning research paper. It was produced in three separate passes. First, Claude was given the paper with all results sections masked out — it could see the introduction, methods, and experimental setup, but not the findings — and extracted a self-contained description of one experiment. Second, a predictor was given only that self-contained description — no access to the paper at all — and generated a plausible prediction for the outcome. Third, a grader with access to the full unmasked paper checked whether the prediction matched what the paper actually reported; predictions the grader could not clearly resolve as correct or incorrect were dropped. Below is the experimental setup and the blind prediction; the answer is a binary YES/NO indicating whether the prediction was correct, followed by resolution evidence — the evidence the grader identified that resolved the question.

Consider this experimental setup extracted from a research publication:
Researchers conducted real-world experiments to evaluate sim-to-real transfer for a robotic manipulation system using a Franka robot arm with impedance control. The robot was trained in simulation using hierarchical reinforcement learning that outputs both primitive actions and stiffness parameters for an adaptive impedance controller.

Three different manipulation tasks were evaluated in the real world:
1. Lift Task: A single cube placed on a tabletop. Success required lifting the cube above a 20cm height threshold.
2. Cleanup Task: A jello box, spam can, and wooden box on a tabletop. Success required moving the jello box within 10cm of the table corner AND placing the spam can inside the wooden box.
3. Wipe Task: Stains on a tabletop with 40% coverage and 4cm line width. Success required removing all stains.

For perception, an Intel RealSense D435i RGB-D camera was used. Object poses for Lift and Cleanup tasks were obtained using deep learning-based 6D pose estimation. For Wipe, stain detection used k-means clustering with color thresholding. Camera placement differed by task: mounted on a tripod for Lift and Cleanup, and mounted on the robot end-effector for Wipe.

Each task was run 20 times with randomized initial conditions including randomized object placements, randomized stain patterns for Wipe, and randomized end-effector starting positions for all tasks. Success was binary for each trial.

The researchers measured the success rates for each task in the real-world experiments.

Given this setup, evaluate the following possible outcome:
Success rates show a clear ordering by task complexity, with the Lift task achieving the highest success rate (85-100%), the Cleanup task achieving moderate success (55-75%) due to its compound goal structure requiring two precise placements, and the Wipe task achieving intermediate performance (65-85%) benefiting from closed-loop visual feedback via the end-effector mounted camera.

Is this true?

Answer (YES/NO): NO